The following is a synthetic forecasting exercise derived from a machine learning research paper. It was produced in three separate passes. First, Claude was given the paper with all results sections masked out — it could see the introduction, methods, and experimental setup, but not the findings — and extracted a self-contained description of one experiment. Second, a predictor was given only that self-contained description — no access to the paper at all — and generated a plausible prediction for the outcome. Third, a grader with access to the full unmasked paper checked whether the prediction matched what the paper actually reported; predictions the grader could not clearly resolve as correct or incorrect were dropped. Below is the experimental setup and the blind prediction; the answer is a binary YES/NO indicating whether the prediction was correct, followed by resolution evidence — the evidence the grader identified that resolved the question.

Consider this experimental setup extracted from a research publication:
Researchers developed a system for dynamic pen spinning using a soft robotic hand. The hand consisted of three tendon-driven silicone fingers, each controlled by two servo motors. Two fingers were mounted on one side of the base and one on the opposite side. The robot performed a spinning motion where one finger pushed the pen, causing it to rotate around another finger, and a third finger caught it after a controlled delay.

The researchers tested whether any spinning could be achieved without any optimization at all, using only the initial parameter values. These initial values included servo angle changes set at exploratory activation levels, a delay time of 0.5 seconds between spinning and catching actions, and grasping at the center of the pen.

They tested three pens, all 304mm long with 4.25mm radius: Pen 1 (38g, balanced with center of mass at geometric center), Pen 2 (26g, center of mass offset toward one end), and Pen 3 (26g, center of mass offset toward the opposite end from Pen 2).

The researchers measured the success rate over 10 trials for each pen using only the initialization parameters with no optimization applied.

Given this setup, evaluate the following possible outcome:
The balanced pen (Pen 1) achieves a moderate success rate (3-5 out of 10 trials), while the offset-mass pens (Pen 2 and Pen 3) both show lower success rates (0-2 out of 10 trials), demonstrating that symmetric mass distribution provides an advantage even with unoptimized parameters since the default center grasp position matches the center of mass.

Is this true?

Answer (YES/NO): NO